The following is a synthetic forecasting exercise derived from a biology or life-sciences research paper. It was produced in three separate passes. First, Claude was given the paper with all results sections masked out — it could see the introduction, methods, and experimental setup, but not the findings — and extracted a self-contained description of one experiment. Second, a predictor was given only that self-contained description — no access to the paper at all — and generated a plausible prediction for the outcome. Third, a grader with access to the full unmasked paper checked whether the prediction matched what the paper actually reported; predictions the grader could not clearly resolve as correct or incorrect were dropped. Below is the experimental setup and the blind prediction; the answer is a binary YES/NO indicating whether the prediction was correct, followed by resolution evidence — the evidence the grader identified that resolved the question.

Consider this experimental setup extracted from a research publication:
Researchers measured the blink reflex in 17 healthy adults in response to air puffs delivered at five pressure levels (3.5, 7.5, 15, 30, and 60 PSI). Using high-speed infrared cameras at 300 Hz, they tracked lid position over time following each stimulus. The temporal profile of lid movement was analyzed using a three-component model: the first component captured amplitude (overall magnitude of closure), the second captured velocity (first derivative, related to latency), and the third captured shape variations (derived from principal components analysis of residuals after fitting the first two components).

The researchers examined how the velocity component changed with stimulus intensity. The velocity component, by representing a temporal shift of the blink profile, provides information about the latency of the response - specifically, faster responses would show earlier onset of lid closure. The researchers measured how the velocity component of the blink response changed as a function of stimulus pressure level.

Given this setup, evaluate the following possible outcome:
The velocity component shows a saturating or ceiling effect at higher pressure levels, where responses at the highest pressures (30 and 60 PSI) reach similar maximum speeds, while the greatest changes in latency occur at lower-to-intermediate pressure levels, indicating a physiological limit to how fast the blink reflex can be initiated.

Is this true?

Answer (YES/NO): NO